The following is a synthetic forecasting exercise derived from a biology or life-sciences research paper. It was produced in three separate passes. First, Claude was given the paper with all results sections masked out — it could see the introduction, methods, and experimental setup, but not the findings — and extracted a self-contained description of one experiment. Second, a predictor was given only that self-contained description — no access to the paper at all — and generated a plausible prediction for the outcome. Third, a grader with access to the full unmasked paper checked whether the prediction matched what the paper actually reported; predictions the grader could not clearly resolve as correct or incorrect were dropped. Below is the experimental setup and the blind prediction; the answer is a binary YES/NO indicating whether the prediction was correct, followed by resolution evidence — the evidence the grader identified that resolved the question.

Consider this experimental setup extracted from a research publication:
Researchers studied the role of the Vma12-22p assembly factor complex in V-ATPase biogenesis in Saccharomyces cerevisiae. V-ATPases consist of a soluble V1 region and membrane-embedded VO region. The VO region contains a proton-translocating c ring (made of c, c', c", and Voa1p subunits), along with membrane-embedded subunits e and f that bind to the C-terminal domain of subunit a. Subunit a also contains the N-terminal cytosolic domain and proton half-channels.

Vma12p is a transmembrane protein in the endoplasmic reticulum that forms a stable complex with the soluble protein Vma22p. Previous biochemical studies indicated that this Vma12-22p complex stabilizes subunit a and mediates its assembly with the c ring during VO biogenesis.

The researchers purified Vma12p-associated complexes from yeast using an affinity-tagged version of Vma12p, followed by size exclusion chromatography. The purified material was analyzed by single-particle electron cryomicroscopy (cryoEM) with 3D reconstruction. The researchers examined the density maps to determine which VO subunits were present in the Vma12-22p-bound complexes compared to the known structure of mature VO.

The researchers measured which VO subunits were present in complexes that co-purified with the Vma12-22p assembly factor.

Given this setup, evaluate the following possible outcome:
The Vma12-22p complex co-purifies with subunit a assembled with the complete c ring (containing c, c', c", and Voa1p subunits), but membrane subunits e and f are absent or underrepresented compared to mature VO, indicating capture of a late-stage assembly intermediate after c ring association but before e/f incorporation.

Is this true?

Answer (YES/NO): NO